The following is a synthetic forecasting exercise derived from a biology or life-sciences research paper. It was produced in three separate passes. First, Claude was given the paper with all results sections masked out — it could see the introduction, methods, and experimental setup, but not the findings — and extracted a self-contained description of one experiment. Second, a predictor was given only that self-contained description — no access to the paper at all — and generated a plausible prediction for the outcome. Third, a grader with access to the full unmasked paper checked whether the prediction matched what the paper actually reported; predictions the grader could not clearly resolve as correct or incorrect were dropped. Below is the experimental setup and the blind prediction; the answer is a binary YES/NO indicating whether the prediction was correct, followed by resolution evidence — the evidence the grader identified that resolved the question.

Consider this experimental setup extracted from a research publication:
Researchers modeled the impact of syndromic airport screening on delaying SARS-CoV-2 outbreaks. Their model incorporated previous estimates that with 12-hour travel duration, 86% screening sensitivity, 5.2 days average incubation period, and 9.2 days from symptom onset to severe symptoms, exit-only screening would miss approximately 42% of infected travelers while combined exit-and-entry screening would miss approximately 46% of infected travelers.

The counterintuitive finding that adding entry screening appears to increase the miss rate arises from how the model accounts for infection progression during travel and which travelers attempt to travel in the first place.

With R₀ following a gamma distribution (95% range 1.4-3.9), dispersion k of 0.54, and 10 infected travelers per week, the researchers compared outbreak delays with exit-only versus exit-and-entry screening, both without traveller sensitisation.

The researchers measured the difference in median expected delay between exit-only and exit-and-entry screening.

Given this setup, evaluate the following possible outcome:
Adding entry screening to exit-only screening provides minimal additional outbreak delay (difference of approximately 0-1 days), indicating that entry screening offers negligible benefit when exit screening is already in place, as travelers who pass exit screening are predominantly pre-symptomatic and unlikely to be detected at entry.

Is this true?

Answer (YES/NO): YES